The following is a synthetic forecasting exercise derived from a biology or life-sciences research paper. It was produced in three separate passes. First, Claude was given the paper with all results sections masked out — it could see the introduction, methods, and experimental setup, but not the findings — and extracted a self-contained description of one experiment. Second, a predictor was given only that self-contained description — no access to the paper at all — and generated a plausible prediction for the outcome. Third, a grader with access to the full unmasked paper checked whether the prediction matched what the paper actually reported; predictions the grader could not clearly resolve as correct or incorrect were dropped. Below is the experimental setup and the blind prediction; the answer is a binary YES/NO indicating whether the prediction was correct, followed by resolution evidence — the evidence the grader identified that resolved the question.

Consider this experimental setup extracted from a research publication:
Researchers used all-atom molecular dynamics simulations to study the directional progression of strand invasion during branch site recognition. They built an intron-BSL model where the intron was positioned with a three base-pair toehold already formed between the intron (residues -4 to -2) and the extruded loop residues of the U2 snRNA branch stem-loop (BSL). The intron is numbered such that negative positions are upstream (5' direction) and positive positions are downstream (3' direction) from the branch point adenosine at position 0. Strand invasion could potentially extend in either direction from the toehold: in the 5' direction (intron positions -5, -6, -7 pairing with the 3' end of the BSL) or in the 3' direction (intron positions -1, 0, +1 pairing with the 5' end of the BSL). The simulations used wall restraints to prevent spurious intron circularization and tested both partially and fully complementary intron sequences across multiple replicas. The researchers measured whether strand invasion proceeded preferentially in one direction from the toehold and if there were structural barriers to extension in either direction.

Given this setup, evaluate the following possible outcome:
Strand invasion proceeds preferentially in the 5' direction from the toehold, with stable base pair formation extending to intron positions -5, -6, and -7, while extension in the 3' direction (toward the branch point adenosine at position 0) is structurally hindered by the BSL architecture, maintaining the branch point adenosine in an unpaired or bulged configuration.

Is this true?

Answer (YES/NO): YES